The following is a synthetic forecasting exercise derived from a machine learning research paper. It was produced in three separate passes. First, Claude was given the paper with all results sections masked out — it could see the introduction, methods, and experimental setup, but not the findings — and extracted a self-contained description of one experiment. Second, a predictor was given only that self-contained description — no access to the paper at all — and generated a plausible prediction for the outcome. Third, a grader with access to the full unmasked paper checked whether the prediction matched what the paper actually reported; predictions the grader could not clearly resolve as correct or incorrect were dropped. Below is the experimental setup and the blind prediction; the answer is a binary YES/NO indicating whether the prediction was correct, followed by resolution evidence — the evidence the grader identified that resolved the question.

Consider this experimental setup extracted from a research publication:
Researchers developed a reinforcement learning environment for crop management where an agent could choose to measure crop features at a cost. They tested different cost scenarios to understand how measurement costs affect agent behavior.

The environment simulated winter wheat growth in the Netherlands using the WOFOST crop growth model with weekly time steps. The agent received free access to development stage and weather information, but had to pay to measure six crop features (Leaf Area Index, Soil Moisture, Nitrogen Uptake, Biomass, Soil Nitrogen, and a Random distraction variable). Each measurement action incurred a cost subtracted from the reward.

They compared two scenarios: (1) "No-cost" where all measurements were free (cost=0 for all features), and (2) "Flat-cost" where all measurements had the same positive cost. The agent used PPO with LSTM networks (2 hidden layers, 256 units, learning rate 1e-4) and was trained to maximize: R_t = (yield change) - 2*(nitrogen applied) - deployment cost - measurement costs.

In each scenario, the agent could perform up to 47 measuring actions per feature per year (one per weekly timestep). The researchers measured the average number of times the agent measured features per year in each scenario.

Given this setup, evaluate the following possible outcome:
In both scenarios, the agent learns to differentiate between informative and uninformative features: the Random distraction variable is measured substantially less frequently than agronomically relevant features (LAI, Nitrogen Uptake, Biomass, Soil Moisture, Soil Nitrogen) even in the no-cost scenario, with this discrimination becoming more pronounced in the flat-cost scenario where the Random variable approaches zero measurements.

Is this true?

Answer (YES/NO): NO